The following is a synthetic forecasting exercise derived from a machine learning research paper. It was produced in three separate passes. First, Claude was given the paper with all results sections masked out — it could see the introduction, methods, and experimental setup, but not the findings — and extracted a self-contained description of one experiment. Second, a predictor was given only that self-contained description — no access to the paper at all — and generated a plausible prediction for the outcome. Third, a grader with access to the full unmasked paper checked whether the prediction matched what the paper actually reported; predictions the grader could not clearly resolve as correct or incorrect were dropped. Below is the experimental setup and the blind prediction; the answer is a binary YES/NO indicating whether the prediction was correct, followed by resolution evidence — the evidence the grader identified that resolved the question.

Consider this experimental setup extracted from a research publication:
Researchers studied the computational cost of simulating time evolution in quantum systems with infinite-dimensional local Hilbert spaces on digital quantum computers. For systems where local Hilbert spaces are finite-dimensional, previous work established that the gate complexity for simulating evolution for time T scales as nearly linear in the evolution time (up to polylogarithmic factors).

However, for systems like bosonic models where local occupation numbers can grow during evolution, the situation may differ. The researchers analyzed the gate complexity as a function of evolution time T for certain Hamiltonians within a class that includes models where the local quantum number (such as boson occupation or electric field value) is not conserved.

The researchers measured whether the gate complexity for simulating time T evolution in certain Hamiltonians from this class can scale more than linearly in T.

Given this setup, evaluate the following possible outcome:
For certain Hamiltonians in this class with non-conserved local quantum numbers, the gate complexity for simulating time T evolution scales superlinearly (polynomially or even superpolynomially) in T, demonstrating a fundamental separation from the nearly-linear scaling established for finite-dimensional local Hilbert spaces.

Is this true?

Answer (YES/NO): YES